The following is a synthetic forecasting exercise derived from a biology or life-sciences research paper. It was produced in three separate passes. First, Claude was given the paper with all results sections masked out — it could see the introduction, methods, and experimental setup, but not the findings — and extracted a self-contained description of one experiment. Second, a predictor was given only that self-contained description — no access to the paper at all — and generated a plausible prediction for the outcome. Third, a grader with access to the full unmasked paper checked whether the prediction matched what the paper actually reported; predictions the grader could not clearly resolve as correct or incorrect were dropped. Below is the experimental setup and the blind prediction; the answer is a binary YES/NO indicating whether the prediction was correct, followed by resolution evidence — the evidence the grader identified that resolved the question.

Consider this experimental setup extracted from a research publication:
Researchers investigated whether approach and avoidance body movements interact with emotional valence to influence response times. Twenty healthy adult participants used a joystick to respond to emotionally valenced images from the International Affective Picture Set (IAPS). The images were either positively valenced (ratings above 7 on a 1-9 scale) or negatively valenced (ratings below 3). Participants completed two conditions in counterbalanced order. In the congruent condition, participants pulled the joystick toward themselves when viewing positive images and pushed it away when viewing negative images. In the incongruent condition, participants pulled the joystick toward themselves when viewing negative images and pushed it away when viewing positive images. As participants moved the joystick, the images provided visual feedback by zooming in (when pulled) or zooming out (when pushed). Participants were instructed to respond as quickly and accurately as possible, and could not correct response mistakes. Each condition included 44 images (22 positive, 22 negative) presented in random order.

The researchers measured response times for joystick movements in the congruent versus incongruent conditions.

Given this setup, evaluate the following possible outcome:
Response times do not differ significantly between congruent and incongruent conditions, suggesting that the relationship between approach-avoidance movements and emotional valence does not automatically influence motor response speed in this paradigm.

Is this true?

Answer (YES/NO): NO